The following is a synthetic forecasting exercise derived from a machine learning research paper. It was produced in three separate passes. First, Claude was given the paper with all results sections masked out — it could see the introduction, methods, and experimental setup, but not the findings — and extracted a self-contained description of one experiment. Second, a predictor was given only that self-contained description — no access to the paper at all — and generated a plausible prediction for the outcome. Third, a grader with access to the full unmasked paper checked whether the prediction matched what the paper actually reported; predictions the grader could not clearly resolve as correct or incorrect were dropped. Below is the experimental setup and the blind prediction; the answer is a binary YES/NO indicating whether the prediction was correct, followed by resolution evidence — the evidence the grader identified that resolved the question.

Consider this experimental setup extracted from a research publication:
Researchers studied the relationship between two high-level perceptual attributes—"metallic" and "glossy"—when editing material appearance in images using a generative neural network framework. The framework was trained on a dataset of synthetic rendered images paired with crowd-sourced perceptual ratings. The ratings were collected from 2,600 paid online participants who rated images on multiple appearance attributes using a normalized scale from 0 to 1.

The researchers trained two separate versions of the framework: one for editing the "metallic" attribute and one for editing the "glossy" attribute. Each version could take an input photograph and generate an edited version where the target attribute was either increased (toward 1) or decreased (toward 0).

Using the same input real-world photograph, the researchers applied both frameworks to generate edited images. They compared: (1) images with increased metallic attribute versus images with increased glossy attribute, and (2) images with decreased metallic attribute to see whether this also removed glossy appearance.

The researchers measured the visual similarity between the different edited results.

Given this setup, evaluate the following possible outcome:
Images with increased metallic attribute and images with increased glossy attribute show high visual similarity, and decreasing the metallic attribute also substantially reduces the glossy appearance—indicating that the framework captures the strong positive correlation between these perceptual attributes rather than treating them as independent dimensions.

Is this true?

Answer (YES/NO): NO